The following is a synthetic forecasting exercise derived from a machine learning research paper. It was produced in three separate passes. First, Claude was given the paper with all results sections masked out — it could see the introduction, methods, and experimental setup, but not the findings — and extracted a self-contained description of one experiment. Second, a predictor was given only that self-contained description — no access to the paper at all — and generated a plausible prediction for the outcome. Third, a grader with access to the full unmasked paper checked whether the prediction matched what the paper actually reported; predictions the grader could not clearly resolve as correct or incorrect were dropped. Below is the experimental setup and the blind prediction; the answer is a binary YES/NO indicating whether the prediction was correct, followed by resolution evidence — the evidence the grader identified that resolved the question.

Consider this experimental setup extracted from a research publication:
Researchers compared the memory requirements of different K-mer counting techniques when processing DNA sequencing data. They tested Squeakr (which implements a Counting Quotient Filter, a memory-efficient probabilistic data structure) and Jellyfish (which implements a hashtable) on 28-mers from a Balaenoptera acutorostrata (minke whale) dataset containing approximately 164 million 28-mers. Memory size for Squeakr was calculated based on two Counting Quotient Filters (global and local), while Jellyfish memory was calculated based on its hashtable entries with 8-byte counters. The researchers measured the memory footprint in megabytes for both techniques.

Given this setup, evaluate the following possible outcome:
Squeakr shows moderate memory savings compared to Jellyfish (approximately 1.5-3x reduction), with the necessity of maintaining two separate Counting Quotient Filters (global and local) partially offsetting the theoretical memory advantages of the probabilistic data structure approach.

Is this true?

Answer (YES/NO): NO